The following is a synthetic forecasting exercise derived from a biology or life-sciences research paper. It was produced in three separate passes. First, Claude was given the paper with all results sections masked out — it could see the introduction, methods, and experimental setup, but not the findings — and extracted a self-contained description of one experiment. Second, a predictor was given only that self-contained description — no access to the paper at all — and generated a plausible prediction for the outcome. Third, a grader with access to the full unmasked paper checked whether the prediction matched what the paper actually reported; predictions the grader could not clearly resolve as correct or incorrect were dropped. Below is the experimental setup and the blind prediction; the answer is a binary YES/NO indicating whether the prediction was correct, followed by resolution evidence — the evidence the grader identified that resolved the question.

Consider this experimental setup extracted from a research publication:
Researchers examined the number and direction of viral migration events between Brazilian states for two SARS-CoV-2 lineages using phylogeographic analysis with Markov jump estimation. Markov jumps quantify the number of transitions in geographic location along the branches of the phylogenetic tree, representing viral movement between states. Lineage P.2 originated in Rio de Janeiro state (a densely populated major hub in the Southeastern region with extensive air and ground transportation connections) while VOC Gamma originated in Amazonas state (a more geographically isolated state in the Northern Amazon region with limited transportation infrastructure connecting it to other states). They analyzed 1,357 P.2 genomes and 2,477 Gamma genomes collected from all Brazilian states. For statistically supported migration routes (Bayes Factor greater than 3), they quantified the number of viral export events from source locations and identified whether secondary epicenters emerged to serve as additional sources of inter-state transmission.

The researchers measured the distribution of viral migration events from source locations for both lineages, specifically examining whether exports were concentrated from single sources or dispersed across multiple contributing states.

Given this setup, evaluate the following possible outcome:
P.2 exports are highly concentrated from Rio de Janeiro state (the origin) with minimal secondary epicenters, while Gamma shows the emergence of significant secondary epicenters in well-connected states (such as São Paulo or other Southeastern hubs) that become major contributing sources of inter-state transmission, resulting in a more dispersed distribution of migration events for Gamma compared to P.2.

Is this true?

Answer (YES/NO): NO